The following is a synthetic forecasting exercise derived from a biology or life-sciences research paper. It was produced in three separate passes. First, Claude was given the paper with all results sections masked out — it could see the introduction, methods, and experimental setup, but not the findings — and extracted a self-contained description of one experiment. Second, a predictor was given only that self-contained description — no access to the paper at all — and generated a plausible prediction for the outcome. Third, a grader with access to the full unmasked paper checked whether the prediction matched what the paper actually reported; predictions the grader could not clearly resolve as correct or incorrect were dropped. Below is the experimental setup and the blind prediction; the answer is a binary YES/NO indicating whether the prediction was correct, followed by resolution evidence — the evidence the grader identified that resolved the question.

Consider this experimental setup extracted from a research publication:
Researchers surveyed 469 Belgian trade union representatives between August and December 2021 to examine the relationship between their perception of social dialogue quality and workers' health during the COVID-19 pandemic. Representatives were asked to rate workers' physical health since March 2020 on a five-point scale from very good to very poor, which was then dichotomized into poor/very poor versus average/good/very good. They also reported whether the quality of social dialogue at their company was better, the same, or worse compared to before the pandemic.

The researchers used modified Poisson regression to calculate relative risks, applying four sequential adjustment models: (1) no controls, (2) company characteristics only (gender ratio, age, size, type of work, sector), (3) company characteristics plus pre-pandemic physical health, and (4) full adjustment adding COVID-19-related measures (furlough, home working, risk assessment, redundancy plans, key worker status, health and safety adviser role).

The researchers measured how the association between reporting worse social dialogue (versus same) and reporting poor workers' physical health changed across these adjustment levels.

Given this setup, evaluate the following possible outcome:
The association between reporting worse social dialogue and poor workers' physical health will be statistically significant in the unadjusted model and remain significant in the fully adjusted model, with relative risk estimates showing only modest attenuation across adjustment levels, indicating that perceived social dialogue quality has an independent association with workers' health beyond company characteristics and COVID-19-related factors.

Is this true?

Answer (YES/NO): NO